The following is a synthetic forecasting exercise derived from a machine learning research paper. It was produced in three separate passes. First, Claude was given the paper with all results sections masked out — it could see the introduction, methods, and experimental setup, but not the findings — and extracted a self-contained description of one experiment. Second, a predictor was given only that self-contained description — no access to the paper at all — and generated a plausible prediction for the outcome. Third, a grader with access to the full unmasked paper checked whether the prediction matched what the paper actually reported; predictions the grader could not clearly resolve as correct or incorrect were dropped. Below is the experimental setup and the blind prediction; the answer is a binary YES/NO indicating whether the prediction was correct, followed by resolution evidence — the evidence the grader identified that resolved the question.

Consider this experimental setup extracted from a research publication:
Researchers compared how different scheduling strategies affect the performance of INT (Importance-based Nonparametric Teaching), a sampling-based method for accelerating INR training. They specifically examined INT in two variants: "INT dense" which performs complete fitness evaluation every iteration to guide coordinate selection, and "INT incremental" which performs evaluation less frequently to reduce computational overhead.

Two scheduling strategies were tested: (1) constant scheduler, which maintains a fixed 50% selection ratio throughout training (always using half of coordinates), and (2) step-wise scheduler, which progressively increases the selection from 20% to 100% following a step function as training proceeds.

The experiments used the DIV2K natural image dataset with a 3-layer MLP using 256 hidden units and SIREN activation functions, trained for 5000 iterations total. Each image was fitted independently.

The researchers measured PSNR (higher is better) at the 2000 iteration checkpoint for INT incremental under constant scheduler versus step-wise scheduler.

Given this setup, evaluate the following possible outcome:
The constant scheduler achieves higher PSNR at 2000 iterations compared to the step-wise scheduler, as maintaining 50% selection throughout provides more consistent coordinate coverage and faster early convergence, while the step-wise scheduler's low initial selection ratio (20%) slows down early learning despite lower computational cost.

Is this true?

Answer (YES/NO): YES